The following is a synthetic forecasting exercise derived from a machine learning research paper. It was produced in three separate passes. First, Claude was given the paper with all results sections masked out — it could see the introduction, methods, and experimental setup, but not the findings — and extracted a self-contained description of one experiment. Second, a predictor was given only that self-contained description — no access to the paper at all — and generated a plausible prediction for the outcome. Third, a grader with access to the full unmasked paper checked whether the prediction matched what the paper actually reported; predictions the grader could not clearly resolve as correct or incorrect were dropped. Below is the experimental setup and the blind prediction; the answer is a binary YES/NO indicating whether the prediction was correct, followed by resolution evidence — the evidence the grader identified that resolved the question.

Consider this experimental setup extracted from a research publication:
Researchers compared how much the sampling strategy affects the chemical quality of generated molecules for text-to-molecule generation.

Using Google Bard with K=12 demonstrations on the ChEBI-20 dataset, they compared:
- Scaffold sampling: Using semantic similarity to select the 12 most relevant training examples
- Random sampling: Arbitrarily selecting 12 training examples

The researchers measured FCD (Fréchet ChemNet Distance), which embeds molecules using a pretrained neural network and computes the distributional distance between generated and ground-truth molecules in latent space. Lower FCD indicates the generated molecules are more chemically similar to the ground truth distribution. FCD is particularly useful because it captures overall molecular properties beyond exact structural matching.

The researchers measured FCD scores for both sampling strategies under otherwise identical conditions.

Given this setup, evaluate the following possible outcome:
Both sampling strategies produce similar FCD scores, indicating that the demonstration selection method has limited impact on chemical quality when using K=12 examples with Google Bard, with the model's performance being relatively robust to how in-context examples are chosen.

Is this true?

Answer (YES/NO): NO